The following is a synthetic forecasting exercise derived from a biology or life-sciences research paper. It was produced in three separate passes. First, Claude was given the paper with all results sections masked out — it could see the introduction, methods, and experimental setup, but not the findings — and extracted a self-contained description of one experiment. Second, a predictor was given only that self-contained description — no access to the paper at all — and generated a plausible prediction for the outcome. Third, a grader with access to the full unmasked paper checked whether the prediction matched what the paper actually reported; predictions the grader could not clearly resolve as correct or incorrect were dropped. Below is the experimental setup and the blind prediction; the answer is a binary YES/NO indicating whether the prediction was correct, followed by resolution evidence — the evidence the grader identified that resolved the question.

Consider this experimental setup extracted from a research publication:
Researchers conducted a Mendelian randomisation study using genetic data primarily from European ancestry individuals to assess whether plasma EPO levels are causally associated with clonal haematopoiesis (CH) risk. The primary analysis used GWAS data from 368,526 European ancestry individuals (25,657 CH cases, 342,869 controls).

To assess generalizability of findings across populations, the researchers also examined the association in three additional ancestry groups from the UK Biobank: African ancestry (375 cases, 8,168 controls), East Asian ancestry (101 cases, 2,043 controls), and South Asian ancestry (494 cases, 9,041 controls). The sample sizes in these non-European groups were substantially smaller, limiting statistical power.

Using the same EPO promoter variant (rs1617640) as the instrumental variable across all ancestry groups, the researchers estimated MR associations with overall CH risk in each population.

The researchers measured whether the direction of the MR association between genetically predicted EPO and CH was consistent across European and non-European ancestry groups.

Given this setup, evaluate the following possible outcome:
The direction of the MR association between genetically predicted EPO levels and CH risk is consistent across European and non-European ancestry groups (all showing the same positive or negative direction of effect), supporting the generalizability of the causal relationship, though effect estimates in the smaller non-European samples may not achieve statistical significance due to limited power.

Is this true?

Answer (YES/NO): YES